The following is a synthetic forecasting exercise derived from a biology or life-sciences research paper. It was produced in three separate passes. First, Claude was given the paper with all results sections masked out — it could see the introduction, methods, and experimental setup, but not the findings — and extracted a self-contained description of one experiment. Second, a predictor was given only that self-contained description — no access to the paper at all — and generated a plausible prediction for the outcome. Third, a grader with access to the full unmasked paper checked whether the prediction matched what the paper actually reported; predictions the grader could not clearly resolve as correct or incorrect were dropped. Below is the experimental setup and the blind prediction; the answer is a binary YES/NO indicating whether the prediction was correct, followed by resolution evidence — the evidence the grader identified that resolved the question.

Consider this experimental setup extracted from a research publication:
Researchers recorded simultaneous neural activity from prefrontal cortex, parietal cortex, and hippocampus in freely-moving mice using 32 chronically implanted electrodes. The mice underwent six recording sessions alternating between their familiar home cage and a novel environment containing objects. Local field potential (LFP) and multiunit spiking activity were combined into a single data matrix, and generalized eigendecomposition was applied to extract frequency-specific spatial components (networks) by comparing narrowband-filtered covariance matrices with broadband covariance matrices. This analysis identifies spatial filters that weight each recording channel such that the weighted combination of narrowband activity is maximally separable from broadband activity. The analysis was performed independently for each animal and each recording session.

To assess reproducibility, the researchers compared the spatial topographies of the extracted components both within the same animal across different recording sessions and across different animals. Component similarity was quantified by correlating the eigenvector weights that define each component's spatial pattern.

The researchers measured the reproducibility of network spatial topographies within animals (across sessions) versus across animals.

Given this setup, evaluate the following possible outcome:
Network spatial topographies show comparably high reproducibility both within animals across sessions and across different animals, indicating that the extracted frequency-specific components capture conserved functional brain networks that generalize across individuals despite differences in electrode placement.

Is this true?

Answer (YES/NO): NO